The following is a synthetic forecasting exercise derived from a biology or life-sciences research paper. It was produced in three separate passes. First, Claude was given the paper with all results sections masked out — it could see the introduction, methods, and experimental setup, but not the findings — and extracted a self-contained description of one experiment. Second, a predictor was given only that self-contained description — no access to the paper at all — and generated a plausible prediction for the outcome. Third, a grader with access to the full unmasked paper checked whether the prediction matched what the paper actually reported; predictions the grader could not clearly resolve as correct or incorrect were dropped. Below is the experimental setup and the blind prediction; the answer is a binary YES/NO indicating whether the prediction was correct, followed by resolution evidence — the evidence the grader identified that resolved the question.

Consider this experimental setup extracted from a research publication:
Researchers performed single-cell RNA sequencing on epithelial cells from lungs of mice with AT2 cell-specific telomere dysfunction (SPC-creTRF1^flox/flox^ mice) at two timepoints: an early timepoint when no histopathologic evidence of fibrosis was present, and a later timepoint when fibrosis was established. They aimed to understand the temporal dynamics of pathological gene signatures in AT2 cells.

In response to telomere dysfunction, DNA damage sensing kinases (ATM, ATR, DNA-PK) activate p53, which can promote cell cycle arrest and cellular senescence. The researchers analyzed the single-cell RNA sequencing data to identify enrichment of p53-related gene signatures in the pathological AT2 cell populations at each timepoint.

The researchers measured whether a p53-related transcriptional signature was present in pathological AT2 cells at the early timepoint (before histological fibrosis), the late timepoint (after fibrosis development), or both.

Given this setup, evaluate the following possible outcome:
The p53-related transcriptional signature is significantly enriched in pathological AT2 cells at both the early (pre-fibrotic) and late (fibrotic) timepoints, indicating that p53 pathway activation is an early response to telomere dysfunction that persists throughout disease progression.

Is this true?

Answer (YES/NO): YES